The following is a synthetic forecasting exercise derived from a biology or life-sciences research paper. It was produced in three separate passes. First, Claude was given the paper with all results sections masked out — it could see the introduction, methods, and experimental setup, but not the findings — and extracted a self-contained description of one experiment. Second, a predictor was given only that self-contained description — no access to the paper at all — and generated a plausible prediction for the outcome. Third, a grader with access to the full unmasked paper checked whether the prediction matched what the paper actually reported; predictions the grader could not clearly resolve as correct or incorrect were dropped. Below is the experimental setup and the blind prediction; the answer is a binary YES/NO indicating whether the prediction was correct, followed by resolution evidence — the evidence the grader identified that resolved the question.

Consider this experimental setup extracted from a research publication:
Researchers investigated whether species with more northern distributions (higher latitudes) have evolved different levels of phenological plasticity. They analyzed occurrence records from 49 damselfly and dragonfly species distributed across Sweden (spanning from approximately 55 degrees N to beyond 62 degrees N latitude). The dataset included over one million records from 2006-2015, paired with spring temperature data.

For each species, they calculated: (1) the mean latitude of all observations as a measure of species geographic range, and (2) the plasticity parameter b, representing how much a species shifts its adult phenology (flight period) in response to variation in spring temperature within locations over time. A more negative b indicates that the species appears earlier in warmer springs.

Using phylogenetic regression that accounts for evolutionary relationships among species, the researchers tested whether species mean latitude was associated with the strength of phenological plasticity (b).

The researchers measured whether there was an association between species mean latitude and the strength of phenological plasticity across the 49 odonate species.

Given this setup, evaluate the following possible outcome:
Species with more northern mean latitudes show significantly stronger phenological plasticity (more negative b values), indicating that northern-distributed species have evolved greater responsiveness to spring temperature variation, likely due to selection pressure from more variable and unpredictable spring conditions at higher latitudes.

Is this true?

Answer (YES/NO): NO